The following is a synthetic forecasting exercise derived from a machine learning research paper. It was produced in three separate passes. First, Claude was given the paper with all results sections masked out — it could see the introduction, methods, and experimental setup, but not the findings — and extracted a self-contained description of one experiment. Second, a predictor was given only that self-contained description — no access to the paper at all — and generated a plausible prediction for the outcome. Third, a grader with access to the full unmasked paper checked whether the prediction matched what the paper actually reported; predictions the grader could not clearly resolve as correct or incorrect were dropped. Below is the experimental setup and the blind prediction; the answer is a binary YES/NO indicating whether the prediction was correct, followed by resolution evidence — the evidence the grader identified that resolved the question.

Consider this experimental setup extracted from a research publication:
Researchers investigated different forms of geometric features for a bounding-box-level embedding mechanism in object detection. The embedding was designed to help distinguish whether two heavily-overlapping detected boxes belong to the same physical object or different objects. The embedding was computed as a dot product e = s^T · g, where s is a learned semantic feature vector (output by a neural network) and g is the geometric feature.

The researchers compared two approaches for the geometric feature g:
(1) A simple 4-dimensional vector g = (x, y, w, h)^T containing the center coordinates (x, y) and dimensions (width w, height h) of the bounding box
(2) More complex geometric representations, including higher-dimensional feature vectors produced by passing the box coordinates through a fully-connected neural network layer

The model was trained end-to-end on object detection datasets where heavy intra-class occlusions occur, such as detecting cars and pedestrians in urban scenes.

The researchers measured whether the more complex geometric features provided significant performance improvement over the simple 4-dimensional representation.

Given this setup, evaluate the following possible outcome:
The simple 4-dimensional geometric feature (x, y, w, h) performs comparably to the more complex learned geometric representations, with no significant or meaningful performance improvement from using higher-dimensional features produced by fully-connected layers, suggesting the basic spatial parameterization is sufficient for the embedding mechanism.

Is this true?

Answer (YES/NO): YES